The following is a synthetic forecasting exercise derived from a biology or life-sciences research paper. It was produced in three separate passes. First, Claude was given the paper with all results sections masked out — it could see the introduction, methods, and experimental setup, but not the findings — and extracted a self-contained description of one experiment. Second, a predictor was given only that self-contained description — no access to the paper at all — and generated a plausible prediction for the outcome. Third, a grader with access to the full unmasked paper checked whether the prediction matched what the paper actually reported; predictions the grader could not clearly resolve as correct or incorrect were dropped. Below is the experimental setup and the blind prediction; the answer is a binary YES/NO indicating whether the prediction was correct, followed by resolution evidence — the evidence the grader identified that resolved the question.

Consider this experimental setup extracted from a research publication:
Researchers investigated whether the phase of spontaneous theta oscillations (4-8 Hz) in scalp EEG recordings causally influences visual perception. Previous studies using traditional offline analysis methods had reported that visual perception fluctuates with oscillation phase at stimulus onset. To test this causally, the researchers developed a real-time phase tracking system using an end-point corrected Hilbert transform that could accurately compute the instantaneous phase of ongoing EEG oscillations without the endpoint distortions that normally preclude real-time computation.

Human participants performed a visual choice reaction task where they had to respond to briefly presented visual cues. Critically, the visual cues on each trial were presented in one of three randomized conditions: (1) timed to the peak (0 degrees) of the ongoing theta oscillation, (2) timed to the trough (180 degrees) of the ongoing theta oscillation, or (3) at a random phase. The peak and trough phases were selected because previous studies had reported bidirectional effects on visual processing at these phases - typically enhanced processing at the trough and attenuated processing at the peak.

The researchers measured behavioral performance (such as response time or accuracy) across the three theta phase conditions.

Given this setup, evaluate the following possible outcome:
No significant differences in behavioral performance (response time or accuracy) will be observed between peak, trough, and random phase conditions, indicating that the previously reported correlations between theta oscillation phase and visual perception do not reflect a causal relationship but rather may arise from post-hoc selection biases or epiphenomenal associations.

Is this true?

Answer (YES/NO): YES